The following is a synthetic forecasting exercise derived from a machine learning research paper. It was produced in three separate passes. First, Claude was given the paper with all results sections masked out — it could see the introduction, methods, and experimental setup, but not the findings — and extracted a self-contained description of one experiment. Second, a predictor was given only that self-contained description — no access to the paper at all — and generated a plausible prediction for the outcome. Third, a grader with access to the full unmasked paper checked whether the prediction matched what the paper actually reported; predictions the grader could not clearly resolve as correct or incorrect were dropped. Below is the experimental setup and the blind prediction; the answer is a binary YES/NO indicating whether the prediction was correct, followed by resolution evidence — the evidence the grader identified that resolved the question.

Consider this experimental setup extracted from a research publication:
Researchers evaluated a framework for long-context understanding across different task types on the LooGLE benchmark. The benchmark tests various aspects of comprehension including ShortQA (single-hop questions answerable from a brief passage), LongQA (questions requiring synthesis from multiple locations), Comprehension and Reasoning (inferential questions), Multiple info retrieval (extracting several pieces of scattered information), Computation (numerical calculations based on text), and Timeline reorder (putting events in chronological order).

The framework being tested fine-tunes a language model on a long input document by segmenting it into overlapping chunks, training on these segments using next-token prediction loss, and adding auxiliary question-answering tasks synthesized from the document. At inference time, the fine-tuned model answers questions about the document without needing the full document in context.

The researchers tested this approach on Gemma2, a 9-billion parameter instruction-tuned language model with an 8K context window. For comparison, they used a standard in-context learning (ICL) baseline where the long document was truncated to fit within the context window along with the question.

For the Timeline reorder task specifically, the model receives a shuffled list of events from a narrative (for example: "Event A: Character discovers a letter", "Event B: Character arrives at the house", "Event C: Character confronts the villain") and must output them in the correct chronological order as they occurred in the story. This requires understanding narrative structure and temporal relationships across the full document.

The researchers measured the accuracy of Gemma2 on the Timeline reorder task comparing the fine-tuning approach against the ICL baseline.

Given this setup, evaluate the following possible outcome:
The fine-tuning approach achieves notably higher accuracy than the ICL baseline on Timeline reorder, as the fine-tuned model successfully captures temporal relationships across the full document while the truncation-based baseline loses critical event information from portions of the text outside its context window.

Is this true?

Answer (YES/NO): NO